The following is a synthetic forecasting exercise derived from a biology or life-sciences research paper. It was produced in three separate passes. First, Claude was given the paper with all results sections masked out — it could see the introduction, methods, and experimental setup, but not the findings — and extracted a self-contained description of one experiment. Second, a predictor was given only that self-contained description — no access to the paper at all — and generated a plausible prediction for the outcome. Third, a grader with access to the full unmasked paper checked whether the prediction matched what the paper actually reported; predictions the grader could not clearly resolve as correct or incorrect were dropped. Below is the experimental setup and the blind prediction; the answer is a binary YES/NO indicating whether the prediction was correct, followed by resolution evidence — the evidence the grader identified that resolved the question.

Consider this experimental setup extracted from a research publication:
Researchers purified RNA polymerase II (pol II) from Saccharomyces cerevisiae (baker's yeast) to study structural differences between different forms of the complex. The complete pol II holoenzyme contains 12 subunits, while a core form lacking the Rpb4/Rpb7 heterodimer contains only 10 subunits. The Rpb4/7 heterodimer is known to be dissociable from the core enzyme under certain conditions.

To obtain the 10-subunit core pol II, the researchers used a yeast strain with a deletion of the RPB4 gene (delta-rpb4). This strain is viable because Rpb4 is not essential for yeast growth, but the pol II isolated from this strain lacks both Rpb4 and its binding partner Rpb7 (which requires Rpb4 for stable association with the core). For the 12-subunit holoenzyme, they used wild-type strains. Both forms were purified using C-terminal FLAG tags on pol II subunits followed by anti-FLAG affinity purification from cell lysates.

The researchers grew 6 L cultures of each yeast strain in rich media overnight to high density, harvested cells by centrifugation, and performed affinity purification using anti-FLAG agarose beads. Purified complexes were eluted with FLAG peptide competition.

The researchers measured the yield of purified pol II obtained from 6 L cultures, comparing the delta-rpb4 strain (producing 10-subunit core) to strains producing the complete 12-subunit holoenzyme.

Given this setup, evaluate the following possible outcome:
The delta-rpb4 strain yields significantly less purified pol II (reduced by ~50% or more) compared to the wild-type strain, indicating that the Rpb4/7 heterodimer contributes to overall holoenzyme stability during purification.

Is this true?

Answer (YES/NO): NO